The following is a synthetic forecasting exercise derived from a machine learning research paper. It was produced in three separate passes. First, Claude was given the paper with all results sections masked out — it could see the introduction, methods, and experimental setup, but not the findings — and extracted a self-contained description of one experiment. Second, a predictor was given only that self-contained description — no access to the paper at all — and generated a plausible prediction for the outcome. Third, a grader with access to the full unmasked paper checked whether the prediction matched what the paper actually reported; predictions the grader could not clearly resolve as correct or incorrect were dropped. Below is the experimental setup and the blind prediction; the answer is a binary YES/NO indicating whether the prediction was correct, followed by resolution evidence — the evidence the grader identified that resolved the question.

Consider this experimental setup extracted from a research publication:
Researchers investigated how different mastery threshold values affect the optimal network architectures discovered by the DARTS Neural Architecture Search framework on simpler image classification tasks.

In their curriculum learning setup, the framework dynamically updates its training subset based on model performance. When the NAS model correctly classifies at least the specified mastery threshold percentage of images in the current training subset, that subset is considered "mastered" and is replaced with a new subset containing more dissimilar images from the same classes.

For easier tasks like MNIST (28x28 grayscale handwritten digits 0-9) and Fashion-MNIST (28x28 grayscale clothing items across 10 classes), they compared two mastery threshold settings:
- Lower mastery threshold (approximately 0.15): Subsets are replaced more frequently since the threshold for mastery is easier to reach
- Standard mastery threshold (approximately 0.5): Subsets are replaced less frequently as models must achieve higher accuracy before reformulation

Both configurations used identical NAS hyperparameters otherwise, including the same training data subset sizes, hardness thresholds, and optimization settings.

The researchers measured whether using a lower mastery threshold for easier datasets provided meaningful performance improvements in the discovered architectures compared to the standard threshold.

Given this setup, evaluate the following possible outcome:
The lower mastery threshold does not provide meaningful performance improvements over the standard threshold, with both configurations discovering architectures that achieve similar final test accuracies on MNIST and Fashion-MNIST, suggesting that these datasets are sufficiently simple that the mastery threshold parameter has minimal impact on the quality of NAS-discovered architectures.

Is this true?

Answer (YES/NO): YES